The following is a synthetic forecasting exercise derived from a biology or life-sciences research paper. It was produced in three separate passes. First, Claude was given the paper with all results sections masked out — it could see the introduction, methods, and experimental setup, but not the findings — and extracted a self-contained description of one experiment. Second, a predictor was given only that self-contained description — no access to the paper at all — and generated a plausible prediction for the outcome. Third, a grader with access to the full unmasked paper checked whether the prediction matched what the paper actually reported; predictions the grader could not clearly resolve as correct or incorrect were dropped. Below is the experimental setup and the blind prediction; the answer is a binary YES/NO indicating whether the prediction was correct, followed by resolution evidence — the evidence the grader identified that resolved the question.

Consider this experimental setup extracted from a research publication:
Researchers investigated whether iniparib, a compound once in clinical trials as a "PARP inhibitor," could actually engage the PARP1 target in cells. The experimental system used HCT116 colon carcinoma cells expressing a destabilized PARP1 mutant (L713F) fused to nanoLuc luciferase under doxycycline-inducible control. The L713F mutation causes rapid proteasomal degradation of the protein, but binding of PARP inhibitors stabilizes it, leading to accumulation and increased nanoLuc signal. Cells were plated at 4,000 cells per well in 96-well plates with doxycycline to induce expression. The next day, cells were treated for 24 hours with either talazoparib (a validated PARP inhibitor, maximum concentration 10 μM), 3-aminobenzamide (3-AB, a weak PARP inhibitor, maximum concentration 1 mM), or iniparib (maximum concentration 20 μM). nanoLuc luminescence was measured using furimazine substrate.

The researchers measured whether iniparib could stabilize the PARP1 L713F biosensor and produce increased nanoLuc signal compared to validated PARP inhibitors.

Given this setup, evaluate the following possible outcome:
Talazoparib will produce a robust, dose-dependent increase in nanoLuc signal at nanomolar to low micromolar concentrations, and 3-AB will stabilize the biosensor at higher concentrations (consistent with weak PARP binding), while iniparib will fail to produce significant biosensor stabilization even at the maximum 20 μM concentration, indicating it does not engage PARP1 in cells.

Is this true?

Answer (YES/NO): YES